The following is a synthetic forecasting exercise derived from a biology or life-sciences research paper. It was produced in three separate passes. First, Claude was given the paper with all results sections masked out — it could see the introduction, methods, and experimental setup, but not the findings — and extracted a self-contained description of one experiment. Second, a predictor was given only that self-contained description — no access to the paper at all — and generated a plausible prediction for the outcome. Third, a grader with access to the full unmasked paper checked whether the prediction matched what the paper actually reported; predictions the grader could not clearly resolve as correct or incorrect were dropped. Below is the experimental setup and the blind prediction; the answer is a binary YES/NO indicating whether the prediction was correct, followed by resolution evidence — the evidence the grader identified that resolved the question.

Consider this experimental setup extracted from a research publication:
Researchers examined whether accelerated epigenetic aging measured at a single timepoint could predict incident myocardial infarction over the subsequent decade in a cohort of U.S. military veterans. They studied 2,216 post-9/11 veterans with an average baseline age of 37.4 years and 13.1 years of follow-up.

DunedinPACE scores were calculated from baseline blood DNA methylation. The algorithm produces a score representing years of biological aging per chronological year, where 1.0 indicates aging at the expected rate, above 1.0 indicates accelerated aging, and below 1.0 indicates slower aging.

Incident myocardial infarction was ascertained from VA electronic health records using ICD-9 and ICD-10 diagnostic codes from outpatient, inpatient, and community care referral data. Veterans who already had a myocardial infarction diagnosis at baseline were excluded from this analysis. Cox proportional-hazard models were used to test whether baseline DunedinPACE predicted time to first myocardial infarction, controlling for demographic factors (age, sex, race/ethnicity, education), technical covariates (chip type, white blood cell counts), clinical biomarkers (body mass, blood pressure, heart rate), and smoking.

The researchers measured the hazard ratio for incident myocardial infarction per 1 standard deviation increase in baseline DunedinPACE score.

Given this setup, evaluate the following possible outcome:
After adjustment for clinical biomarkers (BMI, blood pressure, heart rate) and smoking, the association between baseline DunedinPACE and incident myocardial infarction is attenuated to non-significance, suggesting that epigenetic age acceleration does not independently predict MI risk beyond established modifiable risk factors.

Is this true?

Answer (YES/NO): NO